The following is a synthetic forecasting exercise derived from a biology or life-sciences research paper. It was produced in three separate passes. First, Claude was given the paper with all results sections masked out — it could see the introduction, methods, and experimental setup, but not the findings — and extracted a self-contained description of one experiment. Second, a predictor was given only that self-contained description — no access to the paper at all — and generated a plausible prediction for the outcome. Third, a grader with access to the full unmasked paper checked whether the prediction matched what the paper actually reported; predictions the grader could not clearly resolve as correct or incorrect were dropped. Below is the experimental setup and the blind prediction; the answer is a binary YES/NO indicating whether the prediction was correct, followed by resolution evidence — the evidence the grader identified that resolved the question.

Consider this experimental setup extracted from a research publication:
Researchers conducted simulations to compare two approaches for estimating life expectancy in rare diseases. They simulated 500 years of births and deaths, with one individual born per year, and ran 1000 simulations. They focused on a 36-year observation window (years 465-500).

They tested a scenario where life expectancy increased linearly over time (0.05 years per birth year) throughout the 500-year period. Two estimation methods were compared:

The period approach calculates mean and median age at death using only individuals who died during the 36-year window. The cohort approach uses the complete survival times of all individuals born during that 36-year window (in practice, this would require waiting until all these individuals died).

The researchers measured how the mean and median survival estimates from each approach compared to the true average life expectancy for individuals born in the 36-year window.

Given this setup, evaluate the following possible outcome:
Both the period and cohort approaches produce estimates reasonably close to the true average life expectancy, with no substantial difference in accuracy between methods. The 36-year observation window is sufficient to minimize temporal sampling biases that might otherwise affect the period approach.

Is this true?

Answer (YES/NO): NO